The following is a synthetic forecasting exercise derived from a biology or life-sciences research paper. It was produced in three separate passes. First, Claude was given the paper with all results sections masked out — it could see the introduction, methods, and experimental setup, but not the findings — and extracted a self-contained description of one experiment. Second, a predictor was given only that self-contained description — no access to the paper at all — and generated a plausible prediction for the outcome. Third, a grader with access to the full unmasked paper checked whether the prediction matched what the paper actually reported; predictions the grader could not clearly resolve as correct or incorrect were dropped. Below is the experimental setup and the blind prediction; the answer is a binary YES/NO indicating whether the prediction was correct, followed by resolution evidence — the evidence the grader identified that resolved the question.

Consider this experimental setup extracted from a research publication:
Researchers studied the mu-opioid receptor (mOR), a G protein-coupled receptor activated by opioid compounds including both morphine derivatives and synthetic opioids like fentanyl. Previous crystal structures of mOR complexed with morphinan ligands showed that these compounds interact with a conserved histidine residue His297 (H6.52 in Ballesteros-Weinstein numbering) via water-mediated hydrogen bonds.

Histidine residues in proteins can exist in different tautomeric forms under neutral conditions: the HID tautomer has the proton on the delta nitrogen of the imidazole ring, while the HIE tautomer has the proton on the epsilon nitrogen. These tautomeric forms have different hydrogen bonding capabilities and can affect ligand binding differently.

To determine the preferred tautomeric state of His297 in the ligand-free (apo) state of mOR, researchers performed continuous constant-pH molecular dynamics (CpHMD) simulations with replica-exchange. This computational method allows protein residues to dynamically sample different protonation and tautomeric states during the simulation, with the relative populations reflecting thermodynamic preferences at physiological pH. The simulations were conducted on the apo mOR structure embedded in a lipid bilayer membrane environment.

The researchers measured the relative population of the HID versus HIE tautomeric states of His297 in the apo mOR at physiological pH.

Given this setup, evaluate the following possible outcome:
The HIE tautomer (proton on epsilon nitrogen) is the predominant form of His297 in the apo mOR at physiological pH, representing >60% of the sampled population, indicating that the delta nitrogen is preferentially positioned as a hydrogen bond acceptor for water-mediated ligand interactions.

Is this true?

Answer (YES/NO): YES